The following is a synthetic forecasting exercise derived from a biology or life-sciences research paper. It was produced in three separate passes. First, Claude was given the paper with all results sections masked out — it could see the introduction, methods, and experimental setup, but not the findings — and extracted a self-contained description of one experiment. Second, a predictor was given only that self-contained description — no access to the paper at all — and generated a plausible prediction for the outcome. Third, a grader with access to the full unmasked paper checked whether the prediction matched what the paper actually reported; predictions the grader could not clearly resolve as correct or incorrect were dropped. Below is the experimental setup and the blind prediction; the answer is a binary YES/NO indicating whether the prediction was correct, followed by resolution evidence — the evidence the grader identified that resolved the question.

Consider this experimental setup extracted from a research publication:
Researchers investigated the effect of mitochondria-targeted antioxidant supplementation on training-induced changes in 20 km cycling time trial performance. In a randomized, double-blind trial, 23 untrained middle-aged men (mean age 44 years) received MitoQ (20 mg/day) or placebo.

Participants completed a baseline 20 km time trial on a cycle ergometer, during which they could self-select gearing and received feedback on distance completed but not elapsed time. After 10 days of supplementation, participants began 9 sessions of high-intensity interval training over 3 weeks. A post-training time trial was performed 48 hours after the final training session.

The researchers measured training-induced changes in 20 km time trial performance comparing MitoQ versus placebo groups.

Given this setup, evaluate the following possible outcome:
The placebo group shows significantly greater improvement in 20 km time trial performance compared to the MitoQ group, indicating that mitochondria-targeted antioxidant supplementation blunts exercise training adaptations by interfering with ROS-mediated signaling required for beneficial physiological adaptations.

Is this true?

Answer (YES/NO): NO